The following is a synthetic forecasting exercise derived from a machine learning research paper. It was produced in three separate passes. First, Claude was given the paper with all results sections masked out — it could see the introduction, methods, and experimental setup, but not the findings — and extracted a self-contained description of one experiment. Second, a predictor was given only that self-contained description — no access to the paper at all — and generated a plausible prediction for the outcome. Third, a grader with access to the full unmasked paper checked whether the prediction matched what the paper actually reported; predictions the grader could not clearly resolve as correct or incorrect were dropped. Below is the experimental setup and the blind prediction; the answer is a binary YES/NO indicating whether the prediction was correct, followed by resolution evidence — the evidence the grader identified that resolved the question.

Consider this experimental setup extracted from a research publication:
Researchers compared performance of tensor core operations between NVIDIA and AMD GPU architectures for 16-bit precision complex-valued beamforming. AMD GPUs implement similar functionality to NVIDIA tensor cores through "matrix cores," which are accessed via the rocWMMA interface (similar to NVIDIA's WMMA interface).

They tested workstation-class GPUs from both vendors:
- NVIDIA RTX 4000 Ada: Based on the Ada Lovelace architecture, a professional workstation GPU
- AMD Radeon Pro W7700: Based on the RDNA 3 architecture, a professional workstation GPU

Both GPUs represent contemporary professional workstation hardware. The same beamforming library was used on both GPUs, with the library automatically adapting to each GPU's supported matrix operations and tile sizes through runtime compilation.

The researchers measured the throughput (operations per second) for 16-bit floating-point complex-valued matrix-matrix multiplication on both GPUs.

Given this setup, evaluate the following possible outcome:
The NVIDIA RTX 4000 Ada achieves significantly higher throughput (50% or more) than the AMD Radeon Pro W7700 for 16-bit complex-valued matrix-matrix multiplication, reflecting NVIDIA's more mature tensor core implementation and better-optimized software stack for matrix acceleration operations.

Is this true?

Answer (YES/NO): YES